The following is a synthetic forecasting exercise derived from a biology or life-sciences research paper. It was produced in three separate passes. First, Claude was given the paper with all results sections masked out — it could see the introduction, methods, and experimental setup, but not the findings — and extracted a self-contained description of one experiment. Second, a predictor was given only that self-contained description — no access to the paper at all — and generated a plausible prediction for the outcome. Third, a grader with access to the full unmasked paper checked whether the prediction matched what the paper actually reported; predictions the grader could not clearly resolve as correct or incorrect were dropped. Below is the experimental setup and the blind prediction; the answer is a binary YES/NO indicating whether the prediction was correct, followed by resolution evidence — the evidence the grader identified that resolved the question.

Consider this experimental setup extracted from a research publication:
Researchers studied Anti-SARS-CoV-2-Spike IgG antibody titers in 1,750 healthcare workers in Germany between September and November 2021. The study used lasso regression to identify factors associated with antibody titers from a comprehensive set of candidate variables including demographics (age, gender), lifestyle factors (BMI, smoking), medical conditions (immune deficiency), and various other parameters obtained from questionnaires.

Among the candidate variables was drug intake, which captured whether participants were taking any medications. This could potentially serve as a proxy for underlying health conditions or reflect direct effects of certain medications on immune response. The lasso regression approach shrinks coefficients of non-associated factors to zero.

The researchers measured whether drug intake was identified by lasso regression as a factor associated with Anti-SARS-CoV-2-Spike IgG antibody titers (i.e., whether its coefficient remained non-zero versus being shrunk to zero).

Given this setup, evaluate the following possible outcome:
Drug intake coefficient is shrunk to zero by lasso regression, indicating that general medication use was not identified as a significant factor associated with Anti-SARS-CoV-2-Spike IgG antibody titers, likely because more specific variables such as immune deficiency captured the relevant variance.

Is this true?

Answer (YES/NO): YES